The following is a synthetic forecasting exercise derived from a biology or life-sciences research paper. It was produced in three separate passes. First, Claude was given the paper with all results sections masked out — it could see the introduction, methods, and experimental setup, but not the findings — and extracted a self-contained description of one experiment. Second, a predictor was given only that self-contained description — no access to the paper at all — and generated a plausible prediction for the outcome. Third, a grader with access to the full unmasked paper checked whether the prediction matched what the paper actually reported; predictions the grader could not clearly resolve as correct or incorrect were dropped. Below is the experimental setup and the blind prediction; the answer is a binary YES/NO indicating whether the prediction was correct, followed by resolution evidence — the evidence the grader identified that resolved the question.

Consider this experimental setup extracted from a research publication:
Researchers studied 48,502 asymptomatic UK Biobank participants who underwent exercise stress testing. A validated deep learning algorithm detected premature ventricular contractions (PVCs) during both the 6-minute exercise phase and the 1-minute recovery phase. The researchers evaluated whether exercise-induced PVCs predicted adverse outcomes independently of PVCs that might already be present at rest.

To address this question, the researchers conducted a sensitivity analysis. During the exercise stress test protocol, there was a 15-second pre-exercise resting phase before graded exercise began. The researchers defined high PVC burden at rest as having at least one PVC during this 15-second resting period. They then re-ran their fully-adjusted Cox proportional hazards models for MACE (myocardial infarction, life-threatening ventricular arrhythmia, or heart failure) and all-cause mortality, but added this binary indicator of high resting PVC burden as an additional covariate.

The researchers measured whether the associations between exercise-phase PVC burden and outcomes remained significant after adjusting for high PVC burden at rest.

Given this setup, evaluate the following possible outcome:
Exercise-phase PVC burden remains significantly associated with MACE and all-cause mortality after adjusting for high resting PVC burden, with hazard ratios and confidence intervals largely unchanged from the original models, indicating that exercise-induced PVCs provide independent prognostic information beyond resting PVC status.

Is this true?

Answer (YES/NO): YES